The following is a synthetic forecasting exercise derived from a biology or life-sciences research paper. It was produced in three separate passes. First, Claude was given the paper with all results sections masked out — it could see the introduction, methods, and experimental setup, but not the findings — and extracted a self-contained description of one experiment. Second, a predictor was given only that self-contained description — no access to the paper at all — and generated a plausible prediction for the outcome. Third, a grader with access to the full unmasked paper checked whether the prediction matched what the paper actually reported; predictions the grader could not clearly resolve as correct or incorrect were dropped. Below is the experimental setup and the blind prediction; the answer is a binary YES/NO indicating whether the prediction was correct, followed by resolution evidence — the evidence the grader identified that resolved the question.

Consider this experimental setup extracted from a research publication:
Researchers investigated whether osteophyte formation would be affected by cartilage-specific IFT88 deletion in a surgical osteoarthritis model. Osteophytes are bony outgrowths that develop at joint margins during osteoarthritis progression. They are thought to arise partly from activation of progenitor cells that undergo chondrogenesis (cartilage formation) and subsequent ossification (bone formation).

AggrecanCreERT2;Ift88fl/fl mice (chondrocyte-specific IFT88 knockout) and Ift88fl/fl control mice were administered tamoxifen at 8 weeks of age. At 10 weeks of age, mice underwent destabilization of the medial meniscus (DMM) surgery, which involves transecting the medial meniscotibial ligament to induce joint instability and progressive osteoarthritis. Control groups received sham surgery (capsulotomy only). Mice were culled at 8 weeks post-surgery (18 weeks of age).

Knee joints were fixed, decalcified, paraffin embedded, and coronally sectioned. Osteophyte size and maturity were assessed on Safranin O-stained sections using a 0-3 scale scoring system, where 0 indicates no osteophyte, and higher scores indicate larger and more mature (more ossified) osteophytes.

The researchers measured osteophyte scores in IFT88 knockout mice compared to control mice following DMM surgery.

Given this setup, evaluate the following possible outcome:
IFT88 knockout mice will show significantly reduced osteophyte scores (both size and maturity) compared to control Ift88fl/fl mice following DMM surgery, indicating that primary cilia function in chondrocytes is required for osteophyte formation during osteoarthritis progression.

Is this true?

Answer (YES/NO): NO